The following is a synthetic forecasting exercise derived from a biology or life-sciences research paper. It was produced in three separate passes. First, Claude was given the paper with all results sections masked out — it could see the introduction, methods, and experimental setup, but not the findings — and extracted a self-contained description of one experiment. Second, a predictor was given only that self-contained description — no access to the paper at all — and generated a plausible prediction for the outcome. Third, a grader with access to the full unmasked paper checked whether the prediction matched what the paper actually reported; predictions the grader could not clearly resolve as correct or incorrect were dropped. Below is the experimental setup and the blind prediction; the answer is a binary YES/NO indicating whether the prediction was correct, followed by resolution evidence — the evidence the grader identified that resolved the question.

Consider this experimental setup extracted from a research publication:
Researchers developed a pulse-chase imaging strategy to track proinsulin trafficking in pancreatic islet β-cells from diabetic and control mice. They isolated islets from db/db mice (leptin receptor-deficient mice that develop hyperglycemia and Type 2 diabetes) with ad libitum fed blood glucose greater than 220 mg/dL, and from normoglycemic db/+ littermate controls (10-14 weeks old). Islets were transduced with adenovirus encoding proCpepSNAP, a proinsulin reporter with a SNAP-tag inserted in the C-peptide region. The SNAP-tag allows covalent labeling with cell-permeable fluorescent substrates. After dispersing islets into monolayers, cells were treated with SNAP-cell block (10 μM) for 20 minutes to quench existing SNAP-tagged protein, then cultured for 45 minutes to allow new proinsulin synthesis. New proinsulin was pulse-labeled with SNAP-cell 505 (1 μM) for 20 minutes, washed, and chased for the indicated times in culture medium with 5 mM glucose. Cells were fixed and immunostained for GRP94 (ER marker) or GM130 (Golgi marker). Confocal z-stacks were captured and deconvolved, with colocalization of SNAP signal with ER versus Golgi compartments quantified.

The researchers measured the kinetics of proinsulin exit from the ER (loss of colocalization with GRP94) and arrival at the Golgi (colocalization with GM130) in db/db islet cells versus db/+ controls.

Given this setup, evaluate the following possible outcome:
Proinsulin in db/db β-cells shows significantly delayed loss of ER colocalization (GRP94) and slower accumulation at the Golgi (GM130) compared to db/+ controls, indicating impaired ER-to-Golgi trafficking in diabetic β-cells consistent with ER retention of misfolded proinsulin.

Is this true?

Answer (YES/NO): YES